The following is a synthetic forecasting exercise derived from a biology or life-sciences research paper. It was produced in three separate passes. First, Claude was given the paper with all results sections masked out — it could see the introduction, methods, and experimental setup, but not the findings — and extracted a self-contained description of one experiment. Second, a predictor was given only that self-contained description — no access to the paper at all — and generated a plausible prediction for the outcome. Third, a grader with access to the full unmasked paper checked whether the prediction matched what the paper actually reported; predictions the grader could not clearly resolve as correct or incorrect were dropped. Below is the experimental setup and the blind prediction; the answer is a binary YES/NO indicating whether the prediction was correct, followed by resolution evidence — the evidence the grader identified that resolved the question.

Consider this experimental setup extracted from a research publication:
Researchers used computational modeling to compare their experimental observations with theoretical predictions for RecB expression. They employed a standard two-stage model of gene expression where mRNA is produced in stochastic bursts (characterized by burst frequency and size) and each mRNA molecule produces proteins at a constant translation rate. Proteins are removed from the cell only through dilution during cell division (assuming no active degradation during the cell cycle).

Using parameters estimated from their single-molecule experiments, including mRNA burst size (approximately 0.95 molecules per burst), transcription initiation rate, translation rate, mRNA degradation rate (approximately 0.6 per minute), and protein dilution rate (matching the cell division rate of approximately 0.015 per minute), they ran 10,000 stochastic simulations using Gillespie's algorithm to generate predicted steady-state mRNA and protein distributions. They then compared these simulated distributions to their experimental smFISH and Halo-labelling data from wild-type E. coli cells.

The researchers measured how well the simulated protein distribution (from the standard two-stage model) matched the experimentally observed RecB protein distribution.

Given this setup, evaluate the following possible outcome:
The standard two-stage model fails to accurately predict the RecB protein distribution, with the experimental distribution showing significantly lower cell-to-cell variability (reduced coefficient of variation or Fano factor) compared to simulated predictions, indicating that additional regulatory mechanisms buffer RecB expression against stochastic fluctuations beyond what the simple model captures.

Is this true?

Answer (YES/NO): YES